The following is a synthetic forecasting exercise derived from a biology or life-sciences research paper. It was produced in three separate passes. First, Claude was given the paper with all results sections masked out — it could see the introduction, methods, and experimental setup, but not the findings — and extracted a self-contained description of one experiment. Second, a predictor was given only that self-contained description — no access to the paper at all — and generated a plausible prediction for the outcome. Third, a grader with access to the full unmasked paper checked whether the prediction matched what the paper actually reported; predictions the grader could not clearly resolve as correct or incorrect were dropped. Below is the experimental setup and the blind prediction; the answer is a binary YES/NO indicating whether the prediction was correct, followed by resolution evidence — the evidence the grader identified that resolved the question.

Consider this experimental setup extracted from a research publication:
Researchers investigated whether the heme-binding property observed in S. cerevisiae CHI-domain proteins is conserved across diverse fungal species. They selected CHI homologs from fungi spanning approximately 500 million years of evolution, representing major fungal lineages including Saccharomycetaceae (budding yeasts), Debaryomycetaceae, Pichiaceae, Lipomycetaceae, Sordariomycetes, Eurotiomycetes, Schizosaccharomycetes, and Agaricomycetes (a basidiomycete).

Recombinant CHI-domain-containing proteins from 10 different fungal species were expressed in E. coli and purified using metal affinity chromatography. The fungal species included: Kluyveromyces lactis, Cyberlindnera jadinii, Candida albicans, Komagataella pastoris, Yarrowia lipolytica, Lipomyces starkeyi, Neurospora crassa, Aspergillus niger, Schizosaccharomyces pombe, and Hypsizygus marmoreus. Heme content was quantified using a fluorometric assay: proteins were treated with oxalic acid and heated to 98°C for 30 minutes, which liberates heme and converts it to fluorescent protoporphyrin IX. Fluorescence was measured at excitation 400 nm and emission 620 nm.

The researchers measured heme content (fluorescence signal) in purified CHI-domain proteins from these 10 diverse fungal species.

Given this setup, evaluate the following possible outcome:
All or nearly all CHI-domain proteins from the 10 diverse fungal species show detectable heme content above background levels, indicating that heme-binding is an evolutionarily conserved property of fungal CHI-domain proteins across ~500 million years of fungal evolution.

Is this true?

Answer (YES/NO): YES